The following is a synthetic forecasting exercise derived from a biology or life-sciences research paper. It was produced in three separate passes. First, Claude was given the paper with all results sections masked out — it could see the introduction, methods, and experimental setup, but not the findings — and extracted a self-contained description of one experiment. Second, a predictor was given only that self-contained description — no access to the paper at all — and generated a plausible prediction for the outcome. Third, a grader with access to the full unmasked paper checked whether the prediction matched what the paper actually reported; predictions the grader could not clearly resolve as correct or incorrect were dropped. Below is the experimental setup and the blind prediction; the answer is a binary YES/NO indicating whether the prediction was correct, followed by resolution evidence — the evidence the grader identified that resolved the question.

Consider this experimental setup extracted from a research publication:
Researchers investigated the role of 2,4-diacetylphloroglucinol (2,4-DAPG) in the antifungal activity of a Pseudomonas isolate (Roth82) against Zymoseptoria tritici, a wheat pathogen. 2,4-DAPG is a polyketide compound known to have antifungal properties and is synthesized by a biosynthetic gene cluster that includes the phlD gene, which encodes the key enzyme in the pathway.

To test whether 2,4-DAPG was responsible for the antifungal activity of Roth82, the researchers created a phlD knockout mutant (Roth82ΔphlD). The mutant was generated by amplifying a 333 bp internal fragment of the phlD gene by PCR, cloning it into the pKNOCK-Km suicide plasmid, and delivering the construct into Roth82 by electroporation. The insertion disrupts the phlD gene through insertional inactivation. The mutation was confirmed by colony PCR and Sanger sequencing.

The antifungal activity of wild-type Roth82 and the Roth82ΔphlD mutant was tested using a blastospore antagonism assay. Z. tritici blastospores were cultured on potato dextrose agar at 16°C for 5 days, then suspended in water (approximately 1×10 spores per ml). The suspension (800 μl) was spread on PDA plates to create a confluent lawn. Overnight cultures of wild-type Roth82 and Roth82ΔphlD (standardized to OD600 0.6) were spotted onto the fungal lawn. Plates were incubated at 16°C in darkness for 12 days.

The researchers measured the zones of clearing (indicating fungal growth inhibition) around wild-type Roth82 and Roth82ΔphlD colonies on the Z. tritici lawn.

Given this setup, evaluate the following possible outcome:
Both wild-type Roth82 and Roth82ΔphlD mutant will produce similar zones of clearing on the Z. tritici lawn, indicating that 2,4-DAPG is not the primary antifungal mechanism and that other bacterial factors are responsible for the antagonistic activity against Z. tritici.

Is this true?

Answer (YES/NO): NO